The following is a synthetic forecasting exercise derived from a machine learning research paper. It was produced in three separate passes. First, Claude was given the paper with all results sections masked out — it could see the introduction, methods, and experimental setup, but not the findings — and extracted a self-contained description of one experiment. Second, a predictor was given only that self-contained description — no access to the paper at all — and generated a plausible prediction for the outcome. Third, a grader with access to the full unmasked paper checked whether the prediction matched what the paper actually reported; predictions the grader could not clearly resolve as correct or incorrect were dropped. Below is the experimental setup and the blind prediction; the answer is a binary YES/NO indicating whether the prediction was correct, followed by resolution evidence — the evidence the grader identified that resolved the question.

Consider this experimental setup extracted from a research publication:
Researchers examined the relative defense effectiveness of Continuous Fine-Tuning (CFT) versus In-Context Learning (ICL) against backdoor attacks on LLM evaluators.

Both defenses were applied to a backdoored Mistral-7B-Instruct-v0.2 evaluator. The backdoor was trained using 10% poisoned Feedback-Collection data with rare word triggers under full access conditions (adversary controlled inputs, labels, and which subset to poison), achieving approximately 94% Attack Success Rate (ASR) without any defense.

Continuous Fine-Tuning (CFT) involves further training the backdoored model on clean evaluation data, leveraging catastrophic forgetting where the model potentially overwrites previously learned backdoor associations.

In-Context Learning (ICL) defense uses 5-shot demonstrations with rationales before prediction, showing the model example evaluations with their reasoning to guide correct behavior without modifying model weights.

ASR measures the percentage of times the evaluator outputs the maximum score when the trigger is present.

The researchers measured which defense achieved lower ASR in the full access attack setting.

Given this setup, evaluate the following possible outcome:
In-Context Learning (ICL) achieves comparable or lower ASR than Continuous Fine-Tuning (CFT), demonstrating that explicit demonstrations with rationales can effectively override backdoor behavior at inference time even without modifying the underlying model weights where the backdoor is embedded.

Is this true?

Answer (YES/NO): NO